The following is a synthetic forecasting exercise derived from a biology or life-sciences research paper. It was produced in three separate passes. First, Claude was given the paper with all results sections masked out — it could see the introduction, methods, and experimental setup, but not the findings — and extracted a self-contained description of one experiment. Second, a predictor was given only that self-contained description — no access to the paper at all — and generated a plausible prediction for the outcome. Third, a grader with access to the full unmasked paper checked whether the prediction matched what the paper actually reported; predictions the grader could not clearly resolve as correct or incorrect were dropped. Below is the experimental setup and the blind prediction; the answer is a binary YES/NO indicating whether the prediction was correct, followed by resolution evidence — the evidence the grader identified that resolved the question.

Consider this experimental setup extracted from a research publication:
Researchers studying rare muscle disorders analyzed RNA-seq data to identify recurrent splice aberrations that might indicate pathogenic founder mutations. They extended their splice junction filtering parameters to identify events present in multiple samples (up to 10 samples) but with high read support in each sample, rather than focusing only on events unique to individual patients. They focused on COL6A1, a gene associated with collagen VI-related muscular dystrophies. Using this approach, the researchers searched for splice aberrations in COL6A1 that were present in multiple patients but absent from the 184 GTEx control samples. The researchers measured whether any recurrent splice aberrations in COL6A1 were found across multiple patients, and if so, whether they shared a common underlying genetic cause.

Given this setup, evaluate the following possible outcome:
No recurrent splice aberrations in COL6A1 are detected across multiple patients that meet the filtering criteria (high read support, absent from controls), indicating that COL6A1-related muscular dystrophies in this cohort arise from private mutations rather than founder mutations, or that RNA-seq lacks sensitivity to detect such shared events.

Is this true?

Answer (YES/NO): NO